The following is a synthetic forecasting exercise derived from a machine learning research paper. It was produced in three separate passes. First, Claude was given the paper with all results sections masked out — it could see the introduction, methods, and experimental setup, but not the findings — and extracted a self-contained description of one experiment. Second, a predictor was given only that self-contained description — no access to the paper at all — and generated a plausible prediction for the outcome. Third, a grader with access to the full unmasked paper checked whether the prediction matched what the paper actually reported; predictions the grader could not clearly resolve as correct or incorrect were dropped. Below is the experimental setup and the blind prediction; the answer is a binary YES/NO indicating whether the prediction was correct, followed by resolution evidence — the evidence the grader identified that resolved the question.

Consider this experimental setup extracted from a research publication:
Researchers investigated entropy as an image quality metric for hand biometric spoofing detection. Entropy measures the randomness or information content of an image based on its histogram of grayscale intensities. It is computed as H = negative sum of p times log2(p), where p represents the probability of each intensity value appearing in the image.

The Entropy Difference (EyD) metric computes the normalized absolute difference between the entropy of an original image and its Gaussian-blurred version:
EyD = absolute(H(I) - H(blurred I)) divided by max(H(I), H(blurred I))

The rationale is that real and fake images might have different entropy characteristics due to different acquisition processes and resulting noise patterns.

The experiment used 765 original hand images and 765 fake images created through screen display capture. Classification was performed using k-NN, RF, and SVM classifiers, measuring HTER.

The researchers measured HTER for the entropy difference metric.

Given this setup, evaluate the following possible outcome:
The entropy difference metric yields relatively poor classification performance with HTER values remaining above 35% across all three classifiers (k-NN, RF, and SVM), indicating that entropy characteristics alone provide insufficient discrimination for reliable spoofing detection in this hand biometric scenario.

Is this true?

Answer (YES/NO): YES